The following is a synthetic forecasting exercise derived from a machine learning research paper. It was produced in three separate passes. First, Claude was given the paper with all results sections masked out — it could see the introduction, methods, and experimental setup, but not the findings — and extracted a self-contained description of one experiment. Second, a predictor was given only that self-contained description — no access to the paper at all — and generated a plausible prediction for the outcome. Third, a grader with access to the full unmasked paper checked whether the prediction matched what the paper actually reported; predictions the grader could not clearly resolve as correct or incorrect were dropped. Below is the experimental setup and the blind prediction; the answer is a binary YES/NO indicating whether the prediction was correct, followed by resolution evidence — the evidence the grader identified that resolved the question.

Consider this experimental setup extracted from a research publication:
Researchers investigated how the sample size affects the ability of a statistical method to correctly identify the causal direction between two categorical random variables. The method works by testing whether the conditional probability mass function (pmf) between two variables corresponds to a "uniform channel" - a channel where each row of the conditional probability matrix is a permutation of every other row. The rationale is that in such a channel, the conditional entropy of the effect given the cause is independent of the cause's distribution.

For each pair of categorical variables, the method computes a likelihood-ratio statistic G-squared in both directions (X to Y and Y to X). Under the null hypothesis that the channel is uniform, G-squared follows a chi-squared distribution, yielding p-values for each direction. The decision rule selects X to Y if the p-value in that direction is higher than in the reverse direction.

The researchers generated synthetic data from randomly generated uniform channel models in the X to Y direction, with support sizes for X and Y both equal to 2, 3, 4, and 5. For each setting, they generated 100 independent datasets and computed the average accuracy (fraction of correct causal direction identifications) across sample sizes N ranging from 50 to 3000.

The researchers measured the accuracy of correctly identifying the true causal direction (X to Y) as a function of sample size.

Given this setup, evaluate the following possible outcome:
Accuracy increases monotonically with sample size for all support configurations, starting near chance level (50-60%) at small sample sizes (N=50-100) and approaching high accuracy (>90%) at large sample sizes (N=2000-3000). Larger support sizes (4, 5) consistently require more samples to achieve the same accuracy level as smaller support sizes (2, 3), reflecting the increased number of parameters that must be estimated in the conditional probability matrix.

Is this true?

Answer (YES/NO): NO